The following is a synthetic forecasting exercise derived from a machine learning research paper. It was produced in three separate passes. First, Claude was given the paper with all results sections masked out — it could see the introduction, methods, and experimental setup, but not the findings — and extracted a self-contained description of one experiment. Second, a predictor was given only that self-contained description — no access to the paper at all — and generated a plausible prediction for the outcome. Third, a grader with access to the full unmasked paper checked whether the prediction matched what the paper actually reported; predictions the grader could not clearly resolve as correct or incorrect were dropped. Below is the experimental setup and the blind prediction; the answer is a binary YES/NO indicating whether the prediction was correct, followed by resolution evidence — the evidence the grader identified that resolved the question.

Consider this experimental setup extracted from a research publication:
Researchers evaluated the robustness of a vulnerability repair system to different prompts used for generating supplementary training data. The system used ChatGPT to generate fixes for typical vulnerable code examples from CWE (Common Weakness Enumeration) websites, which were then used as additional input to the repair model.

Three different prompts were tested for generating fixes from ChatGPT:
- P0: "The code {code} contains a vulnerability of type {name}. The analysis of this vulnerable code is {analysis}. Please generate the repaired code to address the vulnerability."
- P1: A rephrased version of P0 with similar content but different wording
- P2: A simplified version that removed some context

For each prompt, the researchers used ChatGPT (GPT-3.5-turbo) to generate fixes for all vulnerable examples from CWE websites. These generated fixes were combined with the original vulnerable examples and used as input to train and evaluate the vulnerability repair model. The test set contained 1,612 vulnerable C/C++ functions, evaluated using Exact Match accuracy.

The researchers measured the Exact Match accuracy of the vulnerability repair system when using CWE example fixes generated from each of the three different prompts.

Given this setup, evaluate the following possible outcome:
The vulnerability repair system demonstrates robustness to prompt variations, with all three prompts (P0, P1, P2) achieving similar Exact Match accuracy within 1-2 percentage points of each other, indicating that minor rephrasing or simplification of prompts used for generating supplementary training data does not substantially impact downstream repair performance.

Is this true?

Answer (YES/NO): YES